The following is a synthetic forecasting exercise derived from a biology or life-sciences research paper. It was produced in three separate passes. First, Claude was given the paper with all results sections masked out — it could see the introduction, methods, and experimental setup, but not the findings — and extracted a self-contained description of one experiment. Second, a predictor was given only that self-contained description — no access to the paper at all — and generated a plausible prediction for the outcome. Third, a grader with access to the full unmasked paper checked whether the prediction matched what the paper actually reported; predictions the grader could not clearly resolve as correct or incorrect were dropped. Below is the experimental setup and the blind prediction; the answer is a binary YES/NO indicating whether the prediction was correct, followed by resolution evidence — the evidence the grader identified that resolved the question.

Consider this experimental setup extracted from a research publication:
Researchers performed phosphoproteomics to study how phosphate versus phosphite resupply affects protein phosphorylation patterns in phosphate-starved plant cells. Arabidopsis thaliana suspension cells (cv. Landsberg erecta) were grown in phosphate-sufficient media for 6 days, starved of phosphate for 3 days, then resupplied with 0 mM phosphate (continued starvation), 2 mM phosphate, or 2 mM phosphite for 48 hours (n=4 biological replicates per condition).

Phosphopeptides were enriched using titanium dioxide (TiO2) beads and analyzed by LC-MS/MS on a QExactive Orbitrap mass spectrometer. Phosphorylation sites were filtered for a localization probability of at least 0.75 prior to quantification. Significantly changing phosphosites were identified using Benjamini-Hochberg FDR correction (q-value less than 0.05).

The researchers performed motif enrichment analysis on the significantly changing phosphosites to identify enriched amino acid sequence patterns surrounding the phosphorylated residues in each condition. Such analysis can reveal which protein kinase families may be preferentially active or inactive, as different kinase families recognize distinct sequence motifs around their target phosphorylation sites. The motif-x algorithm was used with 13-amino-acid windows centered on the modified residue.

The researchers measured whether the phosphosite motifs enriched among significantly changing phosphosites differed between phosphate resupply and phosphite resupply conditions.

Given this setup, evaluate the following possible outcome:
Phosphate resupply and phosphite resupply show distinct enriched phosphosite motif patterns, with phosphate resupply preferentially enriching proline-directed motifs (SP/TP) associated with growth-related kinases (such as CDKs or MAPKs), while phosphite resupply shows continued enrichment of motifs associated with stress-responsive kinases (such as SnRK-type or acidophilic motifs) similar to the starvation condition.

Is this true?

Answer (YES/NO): NO